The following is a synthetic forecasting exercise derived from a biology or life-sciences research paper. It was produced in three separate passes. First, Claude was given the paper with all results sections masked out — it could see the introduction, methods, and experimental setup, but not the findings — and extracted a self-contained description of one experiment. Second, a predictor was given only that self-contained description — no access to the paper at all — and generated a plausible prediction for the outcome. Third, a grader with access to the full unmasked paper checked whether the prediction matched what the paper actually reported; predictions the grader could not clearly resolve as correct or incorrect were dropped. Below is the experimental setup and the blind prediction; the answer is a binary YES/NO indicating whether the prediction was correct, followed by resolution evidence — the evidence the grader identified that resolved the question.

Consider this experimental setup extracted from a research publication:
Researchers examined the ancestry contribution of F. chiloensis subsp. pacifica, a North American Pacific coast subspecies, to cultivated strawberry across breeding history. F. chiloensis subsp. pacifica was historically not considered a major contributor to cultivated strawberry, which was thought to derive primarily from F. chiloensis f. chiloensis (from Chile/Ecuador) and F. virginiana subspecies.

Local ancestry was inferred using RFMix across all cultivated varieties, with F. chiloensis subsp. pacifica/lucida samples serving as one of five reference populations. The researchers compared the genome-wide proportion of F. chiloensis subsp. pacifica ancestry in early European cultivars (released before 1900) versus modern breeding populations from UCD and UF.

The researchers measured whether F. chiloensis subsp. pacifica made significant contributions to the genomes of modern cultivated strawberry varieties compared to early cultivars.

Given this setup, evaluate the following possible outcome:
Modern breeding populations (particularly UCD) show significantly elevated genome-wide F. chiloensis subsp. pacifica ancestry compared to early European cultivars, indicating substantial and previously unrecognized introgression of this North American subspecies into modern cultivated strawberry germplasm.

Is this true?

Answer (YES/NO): NO